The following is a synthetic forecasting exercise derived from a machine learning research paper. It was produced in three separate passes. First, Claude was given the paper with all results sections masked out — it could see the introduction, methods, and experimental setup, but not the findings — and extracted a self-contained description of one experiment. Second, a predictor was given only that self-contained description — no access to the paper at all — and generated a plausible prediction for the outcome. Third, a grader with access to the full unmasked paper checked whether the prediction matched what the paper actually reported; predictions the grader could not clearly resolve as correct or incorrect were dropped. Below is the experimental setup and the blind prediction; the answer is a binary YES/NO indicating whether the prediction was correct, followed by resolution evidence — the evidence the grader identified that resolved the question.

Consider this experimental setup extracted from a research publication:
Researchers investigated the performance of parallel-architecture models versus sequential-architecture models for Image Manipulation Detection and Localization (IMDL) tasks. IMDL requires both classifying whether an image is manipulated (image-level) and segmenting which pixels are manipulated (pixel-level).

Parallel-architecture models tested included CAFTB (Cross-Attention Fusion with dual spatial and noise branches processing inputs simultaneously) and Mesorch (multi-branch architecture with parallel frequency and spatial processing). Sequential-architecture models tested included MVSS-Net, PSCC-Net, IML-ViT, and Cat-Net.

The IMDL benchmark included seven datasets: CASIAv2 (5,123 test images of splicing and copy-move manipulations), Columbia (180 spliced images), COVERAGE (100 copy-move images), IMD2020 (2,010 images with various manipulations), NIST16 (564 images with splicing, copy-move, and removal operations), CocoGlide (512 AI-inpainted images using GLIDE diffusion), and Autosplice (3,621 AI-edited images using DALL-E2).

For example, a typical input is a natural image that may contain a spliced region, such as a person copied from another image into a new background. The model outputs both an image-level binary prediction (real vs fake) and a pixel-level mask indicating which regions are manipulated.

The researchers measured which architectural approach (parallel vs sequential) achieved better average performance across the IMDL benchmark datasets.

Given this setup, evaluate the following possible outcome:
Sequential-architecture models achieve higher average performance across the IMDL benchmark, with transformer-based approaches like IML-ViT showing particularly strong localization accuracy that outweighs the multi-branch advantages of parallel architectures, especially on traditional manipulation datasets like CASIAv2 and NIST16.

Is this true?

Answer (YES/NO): NO